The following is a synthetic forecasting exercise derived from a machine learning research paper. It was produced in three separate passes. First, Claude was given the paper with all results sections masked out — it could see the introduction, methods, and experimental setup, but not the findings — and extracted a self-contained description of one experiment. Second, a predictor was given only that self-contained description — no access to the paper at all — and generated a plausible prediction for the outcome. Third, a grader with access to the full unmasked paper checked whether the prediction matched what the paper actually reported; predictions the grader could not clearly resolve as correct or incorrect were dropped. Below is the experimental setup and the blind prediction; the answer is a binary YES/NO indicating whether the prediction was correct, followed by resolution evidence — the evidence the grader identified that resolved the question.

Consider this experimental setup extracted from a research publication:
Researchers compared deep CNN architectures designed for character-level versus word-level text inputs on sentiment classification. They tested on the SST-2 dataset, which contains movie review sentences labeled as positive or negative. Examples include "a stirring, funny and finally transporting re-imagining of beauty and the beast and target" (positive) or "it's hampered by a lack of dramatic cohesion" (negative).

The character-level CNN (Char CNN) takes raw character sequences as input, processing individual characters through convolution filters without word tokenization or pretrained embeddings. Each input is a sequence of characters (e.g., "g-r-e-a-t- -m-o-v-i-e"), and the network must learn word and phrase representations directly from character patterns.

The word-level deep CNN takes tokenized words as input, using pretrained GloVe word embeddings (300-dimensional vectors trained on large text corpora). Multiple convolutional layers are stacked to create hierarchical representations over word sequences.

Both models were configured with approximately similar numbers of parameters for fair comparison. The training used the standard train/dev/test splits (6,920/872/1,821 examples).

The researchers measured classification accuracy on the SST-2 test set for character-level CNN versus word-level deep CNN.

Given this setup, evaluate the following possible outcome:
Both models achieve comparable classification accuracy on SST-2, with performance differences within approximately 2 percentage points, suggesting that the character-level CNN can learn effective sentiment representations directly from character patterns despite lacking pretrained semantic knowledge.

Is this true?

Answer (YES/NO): NO